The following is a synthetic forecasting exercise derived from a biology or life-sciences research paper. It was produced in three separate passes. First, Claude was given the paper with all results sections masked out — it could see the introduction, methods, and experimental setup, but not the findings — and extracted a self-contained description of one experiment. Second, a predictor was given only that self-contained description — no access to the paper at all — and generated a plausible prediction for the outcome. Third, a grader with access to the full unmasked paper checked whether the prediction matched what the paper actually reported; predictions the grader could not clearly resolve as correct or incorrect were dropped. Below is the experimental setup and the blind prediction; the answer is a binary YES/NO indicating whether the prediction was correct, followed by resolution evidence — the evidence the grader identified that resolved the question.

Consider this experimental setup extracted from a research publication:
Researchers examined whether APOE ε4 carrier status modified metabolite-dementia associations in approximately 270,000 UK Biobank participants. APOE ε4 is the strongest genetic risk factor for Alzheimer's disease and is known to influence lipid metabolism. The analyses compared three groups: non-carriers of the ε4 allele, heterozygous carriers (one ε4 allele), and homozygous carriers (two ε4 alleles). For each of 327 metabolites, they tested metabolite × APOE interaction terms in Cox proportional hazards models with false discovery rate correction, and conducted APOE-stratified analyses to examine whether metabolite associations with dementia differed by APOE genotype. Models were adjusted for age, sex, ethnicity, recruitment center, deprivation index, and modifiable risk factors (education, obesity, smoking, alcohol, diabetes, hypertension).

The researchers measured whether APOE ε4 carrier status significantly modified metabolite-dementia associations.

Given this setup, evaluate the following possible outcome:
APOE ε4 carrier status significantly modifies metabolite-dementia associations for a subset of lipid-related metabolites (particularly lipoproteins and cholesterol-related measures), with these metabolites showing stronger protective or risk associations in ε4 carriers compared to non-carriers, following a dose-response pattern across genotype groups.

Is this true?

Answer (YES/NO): NO